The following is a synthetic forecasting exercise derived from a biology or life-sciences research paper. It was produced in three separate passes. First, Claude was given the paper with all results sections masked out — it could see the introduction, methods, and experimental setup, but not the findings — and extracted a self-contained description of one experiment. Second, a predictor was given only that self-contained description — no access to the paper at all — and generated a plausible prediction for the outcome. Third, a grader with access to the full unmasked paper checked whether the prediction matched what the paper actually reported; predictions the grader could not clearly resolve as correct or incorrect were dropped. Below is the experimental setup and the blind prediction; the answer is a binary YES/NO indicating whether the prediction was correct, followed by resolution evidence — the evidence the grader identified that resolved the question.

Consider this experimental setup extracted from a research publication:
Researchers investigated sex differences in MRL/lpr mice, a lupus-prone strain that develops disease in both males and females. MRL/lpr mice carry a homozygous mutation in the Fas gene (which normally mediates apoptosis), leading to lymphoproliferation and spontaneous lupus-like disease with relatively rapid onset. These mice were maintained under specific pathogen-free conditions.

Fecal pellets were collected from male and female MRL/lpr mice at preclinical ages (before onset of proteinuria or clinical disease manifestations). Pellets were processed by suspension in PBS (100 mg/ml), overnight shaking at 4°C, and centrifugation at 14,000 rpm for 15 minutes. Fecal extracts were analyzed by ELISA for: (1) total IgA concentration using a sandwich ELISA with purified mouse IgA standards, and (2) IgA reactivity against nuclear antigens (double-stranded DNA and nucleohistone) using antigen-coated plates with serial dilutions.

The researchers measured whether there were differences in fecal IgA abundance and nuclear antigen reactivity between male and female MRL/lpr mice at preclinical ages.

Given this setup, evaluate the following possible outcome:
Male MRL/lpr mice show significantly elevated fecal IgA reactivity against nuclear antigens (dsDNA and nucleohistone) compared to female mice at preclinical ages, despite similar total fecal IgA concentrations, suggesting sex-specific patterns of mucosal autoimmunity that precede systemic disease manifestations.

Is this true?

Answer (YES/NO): NO